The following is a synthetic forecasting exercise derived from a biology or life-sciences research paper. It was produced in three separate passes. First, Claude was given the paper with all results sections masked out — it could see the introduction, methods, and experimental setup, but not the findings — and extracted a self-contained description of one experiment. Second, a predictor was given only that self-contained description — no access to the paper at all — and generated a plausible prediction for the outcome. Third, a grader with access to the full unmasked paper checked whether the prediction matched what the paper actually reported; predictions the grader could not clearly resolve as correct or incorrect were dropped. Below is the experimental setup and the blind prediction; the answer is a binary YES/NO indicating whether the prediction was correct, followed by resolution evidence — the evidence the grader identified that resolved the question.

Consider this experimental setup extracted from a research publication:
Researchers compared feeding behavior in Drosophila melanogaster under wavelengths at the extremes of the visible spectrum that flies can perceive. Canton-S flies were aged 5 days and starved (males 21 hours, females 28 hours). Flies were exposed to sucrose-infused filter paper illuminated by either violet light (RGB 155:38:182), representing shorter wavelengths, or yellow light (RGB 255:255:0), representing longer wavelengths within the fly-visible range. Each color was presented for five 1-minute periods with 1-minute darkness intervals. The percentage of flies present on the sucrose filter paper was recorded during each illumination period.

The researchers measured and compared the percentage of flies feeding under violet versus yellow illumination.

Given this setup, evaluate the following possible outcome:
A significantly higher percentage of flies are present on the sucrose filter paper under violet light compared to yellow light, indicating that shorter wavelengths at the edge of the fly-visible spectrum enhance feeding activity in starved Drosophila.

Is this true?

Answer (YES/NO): YES